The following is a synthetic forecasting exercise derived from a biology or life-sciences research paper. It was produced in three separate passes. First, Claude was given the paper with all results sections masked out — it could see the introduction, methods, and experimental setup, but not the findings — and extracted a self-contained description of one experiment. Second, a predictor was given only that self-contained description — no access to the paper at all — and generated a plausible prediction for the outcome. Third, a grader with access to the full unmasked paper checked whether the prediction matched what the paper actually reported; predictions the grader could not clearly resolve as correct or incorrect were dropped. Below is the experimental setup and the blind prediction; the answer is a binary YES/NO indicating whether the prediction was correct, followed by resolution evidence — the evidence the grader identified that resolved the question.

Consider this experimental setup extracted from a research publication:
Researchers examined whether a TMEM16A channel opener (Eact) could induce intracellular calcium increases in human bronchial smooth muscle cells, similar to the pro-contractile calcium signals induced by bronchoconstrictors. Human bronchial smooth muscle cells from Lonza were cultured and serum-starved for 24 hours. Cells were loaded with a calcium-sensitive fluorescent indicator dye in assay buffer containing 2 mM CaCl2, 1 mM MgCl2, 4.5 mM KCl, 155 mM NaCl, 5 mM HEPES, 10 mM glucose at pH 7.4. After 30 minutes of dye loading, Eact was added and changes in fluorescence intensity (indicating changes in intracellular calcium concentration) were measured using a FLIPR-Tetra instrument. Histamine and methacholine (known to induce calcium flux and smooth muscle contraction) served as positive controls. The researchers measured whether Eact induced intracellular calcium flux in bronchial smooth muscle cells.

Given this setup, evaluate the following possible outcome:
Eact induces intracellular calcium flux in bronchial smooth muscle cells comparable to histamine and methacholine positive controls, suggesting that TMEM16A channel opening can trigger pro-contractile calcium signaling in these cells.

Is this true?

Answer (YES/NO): YES